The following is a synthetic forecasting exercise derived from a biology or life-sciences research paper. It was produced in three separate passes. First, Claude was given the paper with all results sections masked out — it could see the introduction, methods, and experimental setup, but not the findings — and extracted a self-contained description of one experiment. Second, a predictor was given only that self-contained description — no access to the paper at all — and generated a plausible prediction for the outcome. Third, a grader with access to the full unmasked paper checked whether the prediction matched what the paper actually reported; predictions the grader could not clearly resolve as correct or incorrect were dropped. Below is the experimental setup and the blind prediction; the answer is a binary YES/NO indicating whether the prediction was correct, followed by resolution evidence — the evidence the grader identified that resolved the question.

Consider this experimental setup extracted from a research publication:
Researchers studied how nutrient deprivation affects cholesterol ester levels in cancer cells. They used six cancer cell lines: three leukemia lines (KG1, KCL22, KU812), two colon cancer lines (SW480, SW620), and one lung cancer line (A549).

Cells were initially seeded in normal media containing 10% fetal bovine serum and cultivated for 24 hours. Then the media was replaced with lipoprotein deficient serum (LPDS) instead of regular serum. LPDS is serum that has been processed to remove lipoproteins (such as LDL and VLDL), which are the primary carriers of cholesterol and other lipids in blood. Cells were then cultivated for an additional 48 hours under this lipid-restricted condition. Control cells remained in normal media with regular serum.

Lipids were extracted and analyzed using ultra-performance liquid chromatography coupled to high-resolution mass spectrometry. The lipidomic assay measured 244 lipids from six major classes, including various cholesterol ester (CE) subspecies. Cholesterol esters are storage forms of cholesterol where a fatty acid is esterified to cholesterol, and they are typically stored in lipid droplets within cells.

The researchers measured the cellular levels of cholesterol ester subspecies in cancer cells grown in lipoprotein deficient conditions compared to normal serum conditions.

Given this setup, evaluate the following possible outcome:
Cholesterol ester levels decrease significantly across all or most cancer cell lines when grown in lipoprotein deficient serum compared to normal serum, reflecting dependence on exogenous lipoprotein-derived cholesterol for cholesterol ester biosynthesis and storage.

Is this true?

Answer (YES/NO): YES